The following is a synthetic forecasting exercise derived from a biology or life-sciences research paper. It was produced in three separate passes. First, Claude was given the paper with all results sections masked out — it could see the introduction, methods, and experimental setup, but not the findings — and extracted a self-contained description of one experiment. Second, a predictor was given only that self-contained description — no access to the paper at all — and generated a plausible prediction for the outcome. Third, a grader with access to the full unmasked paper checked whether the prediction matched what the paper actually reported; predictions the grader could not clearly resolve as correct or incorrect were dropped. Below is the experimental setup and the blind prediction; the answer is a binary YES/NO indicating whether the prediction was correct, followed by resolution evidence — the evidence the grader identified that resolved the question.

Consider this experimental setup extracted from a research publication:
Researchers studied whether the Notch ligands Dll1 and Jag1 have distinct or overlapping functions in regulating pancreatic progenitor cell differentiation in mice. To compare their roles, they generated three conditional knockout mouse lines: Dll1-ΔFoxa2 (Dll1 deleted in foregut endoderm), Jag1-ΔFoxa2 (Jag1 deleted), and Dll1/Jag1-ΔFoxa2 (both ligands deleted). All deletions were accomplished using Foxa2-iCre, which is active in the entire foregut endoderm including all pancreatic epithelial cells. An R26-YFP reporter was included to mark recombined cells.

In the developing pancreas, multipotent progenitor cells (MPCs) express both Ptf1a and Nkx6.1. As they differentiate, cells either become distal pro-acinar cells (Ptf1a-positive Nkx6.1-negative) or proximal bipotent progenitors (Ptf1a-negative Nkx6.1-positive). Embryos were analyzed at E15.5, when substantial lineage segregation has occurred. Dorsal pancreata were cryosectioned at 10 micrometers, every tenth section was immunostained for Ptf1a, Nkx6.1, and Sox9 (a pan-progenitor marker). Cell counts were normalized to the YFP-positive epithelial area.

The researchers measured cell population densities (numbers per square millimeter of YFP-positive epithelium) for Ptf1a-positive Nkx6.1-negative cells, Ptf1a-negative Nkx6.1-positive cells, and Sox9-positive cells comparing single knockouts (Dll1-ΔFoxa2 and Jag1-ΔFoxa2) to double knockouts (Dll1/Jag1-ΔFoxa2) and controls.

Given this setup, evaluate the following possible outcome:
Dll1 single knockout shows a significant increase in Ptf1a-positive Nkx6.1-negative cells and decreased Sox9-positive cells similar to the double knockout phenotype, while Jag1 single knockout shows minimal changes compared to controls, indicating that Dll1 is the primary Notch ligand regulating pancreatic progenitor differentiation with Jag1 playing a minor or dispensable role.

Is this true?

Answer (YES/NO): NO